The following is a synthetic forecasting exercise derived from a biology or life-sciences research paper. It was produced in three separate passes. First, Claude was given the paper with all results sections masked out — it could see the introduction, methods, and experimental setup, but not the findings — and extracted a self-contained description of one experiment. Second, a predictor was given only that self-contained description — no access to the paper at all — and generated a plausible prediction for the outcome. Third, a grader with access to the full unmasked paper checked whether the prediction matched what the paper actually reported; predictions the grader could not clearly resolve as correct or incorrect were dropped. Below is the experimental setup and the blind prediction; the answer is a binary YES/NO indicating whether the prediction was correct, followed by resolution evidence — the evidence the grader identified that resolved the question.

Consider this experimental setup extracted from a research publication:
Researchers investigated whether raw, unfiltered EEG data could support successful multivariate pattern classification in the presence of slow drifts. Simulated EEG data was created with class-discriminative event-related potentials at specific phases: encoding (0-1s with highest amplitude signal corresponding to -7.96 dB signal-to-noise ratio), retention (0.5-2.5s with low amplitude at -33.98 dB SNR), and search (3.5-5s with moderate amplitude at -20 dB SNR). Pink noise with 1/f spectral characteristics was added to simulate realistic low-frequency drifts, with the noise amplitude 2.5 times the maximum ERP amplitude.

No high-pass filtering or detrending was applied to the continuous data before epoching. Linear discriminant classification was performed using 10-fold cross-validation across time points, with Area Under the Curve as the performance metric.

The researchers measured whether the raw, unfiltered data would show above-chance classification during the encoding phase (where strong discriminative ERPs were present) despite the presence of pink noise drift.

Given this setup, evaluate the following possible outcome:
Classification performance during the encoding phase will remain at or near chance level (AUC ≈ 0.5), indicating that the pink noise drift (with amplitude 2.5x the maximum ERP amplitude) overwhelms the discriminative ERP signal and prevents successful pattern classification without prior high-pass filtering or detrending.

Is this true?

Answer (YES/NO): NO